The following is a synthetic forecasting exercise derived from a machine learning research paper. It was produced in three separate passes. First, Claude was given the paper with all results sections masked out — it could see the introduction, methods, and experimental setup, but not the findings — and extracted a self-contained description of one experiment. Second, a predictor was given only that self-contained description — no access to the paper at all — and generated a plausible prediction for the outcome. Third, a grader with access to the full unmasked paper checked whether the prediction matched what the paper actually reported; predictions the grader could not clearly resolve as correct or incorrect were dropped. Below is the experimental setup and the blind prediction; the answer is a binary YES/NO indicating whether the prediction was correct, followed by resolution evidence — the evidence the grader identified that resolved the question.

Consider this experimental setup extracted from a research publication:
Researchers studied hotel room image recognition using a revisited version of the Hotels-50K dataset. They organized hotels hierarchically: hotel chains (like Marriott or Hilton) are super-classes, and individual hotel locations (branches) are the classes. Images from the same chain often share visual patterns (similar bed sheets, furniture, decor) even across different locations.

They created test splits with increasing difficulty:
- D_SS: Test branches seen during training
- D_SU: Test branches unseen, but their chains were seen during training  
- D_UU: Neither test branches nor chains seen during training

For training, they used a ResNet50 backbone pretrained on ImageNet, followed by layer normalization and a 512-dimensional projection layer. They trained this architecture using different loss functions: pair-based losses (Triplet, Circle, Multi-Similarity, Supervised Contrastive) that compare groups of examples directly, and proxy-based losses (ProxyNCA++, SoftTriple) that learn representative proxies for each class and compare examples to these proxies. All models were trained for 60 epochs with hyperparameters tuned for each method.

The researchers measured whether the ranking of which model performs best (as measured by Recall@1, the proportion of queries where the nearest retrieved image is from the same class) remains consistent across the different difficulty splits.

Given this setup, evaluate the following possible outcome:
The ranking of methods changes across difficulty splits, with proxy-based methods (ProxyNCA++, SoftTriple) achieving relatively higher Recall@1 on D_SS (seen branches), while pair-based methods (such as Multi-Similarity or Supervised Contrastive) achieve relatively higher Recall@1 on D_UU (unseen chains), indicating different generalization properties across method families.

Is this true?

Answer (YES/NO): NO